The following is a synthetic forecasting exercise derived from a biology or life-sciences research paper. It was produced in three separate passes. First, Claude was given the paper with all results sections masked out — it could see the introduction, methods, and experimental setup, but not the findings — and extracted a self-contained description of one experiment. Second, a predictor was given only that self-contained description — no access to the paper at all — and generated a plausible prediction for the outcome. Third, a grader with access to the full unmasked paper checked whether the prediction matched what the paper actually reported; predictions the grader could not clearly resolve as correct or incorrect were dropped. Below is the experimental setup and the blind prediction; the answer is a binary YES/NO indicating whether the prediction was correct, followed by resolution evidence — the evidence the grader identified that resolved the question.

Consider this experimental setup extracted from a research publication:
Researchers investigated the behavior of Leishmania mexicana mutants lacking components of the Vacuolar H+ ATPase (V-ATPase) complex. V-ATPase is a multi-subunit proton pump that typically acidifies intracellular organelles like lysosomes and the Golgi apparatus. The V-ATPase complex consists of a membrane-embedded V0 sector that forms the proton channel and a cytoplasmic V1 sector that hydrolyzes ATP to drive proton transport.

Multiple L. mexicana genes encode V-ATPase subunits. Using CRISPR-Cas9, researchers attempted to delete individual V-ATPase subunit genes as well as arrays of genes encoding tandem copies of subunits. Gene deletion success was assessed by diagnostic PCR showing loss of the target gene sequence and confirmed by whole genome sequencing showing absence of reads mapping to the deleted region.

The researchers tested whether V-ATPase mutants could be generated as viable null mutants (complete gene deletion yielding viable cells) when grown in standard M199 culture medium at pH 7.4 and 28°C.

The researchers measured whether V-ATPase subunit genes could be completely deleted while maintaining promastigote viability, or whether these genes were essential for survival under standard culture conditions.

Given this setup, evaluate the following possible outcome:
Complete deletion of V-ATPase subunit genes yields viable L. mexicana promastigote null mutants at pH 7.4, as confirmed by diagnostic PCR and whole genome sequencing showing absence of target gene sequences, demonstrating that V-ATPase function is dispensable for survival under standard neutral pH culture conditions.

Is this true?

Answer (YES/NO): YES